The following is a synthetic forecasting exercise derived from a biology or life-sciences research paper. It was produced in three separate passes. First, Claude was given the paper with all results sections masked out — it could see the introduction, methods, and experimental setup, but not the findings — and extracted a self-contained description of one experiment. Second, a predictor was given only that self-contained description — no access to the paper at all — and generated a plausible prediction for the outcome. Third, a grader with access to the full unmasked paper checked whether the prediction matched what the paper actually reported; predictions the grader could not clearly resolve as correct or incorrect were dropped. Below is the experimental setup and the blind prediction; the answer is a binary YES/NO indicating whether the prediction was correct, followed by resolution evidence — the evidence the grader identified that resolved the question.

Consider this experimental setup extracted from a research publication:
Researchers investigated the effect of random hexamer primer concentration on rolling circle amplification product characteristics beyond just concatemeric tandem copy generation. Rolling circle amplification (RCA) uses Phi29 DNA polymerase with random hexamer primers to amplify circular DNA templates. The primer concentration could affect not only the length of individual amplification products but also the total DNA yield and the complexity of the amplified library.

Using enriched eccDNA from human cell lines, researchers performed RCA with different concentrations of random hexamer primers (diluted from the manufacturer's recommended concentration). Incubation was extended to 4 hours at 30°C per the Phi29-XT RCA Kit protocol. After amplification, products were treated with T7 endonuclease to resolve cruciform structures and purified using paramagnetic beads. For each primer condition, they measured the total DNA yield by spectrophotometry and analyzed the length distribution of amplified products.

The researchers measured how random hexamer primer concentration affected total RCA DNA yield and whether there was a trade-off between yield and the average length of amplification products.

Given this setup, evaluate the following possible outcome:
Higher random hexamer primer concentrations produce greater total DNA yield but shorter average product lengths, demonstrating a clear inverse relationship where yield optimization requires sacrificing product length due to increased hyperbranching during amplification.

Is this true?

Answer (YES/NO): YES